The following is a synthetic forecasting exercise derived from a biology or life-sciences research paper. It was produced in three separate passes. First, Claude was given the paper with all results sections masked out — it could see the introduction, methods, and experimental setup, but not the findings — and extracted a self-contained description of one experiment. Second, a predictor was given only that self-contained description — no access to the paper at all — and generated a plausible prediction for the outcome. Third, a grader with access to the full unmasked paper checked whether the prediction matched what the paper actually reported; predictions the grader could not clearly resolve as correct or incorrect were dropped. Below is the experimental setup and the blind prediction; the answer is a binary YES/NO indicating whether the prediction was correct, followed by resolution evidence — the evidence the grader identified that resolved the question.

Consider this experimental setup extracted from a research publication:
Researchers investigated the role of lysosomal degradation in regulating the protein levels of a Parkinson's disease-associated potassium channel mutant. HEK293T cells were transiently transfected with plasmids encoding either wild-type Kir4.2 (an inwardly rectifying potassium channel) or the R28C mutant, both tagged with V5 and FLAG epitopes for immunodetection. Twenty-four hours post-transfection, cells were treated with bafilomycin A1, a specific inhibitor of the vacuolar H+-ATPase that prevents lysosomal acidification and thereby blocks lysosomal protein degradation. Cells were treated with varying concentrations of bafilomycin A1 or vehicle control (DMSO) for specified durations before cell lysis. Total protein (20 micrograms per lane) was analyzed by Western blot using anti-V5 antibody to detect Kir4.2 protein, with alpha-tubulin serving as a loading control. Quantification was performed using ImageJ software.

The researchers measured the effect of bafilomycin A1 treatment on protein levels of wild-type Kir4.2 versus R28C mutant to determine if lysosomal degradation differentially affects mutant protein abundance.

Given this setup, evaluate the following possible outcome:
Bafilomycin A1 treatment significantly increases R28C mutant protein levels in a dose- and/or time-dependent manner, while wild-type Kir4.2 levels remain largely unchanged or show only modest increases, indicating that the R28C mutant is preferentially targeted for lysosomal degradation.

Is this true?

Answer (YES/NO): YES